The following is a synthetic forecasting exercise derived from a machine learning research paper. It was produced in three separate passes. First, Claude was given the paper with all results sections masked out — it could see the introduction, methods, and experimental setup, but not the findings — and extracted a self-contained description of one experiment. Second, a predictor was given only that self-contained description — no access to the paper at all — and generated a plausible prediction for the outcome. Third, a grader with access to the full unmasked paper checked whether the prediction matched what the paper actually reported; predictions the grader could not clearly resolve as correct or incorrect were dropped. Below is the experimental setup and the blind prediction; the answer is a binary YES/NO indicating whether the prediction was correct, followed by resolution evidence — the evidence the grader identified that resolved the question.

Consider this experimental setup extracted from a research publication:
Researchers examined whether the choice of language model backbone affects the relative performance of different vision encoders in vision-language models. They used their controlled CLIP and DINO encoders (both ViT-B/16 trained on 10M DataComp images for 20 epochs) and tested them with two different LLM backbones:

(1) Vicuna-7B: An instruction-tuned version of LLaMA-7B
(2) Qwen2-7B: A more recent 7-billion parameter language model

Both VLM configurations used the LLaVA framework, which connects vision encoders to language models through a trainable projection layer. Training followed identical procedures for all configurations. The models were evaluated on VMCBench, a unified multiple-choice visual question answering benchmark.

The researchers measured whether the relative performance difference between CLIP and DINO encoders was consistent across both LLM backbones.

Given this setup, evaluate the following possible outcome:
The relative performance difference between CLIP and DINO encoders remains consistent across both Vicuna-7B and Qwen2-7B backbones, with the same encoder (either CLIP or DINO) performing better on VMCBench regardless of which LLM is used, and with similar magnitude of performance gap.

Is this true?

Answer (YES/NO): NO